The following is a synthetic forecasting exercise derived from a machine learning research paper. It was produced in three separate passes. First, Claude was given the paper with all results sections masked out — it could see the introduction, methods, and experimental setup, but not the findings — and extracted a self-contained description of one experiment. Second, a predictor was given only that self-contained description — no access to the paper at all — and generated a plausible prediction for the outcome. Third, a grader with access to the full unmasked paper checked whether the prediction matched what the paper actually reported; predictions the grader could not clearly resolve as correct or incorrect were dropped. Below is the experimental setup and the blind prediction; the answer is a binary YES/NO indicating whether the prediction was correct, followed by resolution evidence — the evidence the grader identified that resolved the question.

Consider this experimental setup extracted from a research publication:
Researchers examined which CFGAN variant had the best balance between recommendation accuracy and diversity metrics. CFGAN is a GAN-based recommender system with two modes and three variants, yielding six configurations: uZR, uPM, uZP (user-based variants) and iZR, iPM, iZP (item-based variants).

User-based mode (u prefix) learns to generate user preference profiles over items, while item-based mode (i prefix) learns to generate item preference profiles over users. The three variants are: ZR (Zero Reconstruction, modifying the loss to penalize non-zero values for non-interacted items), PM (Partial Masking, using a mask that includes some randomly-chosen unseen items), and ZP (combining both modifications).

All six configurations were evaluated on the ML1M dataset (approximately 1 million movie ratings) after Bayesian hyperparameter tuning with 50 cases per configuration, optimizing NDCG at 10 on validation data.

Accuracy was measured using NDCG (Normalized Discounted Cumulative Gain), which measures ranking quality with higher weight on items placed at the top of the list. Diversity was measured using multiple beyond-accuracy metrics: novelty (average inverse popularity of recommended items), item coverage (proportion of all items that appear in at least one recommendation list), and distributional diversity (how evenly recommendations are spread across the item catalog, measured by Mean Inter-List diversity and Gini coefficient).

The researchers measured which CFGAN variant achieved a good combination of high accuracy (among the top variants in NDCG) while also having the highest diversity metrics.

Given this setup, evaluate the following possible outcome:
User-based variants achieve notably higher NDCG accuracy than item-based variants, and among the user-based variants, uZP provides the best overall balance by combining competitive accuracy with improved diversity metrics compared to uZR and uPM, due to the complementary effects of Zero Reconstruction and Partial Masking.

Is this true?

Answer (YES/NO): NO